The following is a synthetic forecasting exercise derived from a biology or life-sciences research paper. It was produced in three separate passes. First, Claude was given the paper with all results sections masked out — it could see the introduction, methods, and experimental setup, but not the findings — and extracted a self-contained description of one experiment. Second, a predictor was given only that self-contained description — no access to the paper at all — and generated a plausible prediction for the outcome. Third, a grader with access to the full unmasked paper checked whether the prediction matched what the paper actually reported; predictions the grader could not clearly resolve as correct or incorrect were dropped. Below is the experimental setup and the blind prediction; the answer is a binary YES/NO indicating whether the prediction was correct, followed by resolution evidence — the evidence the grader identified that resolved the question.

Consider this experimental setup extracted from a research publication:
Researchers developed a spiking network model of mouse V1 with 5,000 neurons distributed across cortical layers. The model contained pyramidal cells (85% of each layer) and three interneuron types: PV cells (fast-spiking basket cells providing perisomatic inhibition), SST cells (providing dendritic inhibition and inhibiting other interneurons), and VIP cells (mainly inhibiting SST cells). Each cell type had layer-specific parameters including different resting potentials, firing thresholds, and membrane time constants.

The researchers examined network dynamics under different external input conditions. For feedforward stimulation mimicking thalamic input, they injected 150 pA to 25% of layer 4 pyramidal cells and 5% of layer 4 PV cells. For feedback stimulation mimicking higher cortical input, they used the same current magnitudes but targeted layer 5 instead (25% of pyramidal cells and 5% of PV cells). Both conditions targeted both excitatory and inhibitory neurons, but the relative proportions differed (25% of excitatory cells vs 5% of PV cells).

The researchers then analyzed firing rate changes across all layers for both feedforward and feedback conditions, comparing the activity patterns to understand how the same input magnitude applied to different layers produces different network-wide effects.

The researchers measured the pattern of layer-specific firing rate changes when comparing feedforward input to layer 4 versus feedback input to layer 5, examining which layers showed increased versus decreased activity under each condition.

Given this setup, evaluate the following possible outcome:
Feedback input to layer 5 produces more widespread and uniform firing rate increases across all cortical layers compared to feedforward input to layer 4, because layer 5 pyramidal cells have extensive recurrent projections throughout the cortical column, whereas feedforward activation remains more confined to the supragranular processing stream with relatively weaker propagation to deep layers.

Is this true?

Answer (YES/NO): NO